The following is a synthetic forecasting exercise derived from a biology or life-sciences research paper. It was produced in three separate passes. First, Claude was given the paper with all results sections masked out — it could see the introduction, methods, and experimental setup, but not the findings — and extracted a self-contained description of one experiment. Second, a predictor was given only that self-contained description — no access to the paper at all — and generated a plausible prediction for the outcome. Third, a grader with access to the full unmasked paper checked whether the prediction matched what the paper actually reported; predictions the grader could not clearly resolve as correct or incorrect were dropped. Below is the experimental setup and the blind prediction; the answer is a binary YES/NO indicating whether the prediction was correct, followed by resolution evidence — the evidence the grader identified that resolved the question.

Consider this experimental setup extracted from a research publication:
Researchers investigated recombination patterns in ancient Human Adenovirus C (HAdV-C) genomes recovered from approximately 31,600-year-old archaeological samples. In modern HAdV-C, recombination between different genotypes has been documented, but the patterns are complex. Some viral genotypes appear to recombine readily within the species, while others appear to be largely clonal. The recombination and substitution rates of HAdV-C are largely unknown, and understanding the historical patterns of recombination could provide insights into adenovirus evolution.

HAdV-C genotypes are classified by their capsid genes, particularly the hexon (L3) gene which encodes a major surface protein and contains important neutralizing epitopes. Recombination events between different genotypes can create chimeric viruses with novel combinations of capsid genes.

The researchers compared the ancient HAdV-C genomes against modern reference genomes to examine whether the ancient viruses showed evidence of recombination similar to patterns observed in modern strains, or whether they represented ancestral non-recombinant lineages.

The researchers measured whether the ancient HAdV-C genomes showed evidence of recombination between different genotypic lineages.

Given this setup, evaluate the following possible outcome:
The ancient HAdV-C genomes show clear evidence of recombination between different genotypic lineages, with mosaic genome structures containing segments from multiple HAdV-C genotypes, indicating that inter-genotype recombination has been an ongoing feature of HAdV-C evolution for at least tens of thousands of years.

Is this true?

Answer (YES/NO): YES